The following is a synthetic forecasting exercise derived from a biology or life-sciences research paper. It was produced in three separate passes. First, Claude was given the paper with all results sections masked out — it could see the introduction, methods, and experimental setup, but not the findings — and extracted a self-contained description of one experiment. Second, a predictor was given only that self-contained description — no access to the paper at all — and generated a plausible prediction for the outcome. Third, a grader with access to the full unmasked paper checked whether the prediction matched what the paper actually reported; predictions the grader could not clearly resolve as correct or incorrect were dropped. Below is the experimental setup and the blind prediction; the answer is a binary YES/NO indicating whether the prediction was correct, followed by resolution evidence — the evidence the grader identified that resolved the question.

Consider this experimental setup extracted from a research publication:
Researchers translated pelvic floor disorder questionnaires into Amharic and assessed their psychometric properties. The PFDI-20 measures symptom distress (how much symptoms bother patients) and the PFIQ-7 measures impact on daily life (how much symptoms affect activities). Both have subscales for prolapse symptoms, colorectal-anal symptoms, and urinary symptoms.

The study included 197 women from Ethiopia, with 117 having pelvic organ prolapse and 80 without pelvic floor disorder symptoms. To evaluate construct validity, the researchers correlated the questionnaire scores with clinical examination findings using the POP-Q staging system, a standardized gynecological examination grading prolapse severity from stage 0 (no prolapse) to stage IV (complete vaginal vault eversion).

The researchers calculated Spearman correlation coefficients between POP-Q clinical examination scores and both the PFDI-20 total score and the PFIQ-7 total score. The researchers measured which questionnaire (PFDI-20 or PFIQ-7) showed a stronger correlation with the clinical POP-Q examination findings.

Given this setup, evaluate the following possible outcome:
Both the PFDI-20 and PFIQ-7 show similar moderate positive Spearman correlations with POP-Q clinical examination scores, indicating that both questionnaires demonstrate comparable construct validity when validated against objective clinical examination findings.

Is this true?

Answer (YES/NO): YES